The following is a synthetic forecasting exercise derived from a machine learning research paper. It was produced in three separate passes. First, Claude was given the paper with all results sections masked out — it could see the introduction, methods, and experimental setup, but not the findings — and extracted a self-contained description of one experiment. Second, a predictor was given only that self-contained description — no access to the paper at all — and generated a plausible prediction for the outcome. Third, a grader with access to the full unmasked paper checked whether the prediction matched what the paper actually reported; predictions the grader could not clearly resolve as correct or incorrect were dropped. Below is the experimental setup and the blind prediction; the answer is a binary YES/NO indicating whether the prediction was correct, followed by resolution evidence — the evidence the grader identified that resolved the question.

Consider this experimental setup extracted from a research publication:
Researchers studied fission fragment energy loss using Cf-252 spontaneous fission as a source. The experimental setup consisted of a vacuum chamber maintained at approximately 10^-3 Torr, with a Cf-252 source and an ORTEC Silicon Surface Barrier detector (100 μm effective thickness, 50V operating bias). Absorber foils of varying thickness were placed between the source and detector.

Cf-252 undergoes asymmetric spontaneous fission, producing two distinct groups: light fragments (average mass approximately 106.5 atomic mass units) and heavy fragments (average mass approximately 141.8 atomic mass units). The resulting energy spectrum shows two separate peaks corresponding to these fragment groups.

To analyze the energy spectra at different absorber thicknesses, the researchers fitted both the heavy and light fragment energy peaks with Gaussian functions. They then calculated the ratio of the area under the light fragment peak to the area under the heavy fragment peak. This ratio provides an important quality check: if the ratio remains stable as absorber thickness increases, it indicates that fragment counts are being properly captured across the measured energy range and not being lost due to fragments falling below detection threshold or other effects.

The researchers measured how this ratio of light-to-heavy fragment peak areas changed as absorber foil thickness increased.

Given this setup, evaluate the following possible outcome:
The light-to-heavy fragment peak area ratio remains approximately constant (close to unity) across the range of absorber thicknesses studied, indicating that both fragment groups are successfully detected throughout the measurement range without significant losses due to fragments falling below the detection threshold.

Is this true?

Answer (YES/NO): NO